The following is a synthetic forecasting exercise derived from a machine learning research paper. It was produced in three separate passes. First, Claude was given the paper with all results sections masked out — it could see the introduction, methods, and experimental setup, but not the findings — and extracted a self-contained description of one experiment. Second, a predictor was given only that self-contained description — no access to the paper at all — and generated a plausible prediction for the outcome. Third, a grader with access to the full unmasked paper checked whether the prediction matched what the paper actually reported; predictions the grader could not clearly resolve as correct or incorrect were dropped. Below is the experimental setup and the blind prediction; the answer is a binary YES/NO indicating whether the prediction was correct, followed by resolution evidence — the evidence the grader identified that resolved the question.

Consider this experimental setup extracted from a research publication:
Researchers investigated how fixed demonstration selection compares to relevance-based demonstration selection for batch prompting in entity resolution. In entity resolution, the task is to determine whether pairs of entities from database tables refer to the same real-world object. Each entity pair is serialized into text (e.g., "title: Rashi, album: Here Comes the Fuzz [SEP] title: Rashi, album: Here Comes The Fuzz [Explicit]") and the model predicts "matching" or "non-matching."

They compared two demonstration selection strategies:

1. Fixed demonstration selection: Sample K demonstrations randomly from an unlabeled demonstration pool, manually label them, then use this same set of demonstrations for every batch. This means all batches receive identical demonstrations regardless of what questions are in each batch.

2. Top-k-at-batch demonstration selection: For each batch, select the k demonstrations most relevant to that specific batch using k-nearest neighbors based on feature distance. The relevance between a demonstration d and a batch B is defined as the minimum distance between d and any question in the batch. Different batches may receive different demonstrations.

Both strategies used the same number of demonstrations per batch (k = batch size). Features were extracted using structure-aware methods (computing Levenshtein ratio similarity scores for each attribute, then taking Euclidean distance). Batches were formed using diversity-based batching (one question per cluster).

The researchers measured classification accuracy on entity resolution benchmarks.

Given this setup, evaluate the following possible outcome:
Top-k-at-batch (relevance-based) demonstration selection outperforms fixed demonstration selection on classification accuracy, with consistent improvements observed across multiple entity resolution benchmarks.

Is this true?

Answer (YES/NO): NO